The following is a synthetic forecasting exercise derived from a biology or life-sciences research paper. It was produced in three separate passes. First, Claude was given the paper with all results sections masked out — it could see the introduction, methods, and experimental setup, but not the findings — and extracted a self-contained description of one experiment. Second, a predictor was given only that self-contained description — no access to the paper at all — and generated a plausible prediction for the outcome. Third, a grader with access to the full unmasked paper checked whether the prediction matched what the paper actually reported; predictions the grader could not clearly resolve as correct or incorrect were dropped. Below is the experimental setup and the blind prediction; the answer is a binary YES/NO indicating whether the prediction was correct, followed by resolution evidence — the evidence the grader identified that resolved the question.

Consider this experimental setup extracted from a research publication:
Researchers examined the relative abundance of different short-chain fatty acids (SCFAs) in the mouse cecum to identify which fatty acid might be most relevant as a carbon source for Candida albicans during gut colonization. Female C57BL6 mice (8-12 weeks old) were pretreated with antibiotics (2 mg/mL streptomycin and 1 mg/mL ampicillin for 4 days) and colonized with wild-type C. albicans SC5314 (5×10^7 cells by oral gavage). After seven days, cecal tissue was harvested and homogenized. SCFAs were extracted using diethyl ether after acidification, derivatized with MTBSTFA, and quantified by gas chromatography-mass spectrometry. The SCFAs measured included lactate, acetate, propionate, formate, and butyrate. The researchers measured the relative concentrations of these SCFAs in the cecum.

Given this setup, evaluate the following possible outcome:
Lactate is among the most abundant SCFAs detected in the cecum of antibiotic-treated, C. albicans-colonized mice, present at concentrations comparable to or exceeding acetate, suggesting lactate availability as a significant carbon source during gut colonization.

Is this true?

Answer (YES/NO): NO